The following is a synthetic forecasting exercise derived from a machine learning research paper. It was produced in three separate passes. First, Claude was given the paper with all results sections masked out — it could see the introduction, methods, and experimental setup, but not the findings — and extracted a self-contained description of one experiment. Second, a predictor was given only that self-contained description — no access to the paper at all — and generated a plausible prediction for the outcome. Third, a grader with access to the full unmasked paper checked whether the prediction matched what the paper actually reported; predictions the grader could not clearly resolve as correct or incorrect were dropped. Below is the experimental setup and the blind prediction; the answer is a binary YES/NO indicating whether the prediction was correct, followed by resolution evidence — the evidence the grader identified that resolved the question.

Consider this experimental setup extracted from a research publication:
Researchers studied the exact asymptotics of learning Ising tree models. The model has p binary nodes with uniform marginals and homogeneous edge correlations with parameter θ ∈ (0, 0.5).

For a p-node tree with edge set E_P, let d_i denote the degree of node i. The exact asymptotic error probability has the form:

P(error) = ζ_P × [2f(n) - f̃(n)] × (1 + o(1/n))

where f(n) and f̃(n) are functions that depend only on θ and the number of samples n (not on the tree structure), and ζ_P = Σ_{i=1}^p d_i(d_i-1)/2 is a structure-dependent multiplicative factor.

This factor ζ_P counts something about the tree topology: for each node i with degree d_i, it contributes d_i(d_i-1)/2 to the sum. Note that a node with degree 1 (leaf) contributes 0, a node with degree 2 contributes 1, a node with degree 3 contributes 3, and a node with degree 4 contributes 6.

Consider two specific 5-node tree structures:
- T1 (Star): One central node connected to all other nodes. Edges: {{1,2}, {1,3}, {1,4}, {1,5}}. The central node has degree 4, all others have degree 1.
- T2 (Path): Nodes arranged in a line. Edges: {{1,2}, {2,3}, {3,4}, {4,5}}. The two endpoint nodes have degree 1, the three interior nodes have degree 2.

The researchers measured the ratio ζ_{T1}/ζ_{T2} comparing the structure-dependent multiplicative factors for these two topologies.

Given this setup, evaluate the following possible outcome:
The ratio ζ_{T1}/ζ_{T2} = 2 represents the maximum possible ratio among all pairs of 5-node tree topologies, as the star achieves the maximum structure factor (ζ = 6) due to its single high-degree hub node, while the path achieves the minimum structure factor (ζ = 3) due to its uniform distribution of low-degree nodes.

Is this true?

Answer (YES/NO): YES